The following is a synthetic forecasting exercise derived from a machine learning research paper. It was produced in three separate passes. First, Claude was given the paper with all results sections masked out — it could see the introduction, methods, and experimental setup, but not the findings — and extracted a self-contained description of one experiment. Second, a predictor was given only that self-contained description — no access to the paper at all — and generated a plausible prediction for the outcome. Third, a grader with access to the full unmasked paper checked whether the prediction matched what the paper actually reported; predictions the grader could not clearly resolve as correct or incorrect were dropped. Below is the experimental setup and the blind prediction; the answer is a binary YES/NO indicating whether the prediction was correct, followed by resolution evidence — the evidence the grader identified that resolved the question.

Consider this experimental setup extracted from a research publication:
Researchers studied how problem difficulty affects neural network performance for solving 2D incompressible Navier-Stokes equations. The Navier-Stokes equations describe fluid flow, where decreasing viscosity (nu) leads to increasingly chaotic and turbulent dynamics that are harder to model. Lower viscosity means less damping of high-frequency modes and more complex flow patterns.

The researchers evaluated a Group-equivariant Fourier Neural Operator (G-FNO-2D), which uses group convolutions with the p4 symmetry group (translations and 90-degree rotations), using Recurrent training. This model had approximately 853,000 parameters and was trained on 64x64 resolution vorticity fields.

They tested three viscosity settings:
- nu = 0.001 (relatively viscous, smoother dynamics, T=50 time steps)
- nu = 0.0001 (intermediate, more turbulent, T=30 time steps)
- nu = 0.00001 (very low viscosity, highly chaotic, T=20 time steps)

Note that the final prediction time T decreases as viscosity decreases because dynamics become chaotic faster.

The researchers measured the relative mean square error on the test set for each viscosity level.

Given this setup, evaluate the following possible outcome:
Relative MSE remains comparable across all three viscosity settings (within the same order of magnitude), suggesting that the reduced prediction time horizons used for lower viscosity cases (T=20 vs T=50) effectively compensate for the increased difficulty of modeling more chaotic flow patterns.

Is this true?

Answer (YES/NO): NO